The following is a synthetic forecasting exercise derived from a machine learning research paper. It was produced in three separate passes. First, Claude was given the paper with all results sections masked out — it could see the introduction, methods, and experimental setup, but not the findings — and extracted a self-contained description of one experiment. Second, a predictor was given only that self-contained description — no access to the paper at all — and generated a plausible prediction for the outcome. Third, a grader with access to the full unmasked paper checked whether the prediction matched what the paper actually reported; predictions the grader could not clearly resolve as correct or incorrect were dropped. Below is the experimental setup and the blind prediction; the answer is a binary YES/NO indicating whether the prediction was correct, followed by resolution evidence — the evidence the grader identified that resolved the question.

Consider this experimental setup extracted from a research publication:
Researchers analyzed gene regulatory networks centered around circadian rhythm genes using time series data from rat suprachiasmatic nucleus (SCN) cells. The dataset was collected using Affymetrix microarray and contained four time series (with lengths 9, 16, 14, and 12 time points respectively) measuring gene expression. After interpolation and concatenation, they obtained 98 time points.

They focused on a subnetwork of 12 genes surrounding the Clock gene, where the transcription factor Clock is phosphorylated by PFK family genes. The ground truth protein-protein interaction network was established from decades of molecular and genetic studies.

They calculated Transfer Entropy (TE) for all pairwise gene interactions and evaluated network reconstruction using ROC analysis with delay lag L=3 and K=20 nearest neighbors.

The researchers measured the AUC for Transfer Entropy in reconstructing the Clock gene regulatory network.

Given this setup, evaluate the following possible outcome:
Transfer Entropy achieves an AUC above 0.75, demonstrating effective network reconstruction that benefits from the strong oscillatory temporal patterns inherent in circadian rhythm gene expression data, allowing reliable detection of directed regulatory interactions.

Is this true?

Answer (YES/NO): NO